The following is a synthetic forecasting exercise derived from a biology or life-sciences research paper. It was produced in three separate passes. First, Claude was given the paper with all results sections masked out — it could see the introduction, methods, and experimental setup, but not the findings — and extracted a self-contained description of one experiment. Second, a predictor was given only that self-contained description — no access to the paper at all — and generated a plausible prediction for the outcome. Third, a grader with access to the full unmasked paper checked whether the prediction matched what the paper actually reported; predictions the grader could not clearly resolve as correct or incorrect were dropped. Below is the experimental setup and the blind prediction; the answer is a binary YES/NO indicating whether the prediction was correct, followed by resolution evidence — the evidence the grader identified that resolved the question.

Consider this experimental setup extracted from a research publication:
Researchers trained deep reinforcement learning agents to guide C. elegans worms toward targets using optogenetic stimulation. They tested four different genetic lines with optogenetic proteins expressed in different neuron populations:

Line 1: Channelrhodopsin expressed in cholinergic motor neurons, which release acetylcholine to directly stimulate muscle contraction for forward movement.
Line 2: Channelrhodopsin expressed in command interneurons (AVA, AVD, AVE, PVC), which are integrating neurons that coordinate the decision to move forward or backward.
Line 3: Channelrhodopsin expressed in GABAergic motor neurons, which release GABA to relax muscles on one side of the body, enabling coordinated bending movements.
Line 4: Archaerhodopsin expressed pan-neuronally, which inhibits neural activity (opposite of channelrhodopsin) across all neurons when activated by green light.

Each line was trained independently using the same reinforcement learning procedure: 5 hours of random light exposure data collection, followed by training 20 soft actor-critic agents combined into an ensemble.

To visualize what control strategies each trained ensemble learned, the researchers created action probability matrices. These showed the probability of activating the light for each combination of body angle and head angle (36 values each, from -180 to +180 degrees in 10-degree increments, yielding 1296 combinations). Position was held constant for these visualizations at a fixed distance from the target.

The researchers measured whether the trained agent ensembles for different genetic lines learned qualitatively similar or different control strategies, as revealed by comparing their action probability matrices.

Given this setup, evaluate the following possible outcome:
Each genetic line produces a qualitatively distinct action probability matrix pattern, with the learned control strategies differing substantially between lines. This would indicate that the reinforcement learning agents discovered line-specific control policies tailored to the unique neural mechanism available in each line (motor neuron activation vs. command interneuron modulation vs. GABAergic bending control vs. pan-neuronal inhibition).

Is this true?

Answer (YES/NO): NO